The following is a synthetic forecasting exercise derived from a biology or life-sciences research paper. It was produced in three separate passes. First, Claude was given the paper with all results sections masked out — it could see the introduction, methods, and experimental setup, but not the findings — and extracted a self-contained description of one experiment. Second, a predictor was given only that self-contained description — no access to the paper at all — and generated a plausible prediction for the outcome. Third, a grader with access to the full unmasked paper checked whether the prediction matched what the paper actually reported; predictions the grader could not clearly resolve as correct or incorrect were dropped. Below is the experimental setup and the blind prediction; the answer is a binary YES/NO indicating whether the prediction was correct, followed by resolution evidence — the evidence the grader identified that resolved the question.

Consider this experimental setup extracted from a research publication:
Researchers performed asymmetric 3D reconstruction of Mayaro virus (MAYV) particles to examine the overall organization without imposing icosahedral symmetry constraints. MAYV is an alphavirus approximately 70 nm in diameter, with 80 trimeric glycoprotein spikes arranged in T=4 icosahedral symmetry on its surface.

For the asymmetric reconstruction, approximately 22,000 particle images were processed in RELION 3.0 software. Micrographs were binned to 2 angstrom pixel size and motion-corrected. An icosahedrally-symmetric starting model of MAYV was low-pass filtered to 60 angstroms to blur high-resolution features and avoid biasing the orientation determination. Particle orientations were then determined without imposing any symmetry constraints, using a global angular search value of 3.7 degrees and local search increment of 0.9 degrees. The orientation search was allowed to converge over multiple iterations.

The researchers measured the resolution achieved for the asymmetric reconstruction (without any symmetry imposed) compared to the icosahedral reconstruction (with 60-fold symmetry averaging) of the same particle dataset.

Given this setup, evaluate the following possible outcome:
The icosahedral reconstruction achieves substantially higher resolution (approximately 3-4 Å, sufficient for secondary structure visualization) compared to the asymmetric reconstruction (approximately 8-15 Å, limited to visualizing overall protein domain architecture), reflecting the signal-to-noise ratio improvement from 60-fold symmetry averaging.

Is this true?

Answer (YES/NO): NO